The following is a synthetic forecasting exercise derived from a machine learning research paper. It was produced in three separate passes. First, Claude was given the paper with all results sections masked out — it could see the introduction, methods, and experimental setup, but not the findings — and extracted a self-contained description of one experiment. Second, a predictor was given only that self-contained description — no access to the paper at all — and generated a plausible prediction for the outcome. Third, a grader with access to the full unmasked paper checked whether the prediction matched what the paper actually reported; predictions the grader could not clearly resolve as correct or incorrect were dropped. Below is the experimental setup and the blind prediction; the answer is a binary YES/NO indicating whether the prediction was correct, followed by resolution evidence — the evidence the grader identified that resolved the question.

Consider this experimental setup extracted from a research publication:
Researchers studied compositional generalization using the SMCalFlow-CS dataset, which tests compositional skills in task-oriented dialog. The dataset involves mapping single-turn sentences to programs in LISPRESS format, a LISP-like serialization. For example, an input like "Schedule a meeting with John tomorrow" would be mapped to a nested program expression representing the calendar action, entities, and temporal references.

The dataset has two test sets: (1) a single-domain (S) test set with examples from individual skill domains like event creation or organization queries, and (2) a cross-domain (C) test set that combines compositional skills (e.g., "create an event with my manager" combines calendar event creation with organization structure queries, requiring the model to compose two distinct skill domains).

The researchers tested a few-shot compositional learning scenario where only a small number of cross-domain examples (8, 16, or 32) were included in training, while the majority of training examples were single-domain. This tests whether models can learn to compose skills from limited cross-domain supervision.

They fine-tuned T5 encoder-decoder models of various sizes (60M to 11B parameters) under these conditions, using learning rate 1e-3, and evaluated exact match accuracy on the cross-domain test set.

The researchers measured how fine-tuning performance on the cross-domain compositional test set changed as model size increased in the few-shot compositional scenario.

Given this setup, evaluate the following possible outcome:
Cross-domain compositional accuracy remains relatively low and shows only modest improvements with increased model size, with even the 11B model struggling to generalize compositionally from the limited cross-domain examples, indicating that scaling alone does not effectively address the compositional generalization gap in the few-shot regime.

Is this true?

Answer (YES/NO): NO